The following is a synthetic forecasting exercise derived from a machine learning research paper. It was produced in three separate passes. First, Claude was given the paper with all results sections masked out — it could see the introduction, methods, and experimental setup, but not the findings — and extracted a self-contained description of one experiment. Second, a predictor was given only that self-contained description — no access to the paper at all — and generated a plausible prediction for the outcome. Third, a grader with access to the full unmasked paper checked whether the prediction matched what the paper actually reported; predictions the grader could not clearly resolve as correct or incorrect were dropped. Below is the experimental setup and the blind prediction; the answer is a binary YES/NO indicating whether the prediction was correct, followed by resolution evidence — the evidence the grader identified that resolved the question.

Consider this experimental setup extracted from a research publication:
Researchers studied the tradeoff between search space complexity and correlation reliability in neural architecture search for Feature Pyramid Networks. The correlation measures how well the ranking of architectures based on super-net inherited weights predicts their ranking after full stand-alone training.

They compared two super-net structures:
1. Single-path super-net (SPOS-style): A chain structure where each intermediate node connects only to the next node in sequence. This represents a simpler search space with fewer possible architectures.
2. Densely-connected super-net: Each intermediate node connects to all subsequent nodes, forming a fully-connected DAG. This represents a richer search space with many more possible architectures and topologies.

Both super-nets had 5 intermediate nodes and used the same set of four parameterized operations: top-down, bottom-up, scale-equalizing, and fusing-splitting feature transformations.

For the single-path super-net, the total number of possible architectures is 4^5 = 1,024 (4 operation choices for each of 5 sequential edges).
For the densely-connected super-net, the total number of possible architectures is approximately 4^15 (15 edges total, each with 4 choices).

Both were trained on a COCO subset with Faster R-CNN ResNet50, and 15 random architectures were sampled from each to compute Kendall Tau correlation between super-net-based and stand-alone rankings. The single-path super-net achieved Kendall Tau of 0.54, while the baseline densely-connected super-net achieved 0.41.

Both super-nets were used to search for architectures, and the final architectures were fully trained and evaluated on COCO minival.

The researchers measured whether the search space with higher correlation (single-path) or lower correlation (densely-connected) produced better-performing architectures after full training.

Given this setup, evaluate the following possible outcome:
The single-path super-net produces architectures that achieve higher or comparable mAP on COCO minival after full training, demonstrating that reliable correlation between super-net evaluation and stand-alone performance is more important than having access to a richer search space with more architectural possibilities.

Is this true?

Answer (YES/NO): NO